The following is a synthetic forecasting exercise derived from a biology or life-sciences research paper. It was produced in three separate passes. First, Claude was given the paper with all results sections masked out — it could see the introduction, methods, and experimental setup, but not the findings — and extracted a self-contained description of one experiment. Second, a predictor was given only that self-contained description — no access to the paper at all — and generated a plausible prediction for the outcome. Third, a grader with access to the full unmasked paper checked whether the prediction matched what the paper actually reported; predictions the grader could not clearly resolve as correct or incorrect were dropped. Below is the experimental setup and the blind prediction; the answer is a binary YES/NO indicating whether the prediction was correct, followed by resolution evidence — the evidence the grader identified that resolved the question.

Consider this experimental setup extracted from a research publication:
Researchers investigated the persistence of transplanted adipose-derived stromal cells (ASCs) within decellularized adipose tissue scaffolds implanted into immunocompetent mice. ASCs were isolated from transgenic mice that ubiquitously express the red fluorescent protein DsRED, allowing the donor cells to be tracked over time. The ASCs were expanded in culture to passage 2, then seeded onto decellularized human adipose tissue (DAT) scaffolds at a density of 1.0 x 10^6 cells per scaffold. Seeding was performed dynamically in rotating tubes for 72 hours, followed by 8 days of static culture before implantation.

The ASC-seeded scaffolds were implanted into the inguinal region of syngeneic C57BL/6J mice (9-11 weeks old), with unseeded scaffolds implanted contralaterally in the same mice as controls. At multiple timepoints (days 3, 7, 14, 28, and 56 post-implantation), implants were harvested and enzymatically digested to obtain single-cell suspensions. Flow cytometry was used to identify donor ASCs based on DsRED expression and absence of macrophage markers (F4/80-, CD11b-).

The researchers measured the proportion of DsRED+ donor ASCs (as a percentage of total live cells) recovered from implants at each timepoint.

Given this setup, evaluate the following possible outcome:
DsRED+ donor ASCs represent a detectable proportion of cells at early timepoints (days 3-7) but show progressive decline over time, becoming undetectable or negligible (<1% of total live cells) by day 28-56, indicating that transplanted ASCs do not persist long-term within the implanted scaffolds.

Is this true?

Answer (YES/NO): YES